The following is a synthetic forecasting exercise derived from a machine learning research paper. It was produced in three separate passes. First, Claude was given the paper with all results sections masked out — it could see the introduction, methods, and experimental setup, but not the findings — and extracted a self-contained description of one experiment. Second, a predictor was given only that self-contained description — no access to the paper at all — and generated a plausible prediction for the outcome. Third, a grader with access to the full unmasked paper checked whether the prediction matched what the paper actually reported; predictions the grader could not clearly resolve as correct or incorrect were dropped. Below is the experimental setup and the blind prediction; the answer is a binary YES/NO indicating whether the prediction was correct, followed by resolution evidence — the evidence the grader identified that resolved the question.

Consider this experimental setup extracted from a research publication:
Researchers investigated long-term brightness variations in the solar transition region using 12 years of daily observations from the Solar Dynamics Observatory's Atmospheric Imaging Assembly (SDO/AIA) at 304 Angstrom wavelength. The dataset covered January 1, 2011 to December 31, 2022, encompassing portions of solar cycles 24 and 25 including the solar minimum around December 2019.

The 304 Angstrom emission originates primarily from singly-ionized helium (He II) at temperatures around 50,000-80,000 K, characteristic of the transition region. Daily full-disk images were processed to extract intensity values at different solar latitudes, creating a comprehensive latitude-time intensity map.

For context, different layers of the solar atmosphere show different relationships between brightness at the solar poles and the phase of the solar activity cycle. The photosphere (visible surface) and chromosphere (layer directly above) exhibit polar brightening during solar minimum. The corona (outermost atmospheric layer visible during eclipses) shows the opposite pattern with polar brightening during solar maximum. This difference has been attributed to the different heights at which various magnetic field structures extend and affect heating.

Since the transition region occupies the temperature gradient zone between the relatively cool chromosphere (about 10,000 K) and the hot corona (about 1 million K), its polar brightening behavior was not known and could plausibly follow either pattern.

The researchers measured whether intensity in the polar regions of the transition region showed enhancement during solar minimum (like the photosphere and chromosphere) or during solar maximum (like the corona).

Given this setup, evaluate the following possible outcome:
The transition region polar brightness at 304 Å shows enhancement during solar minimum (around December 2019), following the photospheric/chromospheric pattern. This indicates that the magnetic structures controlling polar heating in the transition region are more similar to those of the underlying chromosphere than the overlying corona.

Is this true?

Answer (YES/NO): NO